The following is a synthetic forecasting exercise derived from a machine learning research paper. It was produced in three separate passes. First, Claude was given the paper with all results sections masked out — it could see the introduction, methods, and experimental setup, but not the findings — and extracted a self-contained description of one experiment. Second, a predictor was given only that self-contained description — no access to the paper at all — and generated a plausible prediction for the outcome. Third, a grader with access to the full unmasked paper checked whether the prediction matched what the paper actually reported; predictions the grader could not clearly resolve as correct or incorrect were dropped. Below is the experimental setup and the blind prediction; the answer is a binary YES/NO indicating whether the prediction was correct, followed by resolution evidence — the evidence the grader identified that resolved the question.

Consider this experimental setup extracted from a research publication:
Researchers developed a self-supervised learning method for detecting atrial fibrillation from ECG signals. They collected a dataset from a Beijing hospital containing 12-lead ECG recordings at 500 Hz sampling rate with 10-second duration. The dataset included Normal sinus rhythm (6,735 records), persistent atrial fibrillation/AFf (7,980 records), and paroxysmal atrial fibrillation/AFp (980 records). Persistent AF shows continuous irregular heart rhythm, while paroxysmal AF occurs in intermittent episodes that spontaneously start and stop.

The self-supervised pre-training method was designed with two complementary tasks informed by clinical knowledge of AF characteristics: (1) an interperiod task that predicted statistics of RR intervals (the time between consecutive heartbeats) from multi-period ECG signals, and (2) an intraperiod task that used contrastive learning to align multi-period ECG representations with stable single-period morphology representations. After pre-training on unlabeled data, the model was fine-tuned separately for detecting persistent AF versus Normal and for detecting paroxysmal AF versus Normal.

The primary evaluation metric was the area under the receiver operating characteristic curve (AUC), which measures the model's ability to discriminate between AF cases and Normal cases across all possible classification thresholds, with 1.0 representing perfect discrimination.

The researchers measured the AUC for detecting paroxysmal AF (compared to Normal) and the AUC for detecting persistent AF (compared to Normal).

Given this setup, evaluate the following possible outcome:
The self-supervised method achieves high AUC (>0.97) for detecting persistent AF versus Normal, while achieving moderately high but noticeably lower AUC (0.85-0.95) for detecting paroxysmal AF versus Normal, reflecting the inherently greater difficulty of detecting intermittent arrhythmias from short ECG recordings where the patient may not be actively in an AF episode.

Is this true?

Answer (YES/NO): NO